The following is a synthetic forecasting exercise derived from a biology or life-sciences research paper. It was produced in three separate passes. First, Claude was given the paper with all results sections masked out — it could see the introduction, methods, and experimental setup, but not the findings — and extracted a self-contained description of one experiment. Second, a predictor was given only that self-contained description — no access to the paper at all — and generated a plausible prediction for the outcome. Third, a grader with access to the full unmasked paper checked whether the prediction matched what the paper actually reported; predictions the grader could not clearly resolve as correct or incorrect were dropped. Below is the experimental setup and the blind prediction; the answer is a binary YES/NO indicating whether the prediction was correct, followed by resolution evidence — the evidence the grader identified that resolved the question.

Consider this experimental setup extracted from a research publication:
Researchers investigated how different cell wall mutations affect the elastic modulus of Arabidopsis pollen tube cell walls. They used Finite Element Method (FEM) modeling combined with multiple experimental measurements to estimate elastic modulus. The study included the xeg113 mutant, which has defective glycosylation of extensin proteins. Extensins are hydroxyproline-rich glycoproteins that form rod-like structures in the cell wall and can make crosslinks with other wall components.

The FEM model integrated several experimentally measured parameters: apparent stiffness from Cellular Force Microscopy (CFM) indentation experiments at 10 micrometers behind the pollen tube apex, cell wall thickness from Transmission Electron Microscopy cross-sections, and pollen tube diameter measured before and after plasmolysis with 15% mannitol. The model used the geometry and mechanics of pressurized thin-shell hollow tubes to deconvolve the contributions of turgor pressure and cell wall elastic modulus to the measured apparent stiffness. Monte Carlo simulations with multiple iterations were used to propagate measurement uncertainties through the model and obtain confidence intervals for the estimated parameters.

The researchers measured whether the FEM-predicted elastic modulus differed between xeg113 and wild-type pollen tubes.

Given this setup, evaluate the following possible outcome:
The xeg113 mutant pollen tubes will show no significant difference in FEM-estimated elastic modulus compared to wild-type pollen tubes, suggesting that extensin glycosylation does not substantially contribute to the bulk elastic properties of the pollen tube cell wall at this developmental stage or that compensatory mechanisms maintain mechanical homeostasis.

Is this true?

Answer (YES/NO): NO